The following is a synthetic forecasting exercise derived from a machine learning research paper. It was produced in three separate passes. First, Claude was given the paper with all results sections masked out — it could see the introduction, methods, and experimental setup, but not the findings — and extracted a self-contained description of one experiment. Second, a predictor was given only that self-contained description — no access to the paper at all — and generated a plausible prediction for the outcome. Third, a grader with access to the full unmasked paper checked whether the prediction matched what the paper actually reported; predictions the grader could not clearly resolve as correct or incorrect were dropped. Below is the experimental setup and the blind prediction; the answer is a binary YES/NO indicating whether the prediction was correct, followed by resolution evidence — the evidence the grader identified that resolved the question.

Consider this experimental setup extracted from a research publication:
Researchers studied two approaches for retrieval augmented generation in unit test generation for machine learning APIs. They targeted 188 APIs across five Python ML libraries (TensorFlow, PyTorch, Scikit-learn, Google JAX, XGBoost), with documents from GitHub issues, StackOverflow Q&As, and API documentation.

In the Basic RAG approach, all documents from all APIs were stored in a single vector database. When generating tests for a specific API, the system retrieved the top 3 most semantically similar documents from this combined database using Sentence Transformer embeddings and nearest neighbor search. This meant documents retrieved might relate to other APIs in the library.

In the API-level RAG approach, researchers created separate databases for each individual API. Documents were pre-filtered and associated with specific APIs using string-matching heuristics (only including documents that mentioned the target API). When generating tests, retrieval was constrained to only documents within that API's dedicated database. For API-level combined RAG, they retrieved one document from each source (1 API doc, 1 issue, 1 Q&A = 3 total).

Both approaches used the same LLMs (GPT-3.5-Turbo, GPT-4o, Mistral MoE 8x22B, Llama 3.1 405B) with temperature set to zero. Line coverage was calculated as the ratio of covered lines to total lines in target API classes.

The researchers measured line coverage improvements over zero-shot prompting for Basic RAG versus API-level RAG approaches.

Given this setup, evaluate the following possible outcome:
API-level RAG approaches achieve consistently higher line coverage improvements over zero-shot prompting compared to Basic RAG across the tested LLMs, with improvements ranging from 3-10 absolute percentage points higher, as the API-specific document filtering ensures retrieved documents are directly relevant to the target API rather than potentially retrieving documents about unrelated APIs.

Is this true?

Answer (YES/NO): NO